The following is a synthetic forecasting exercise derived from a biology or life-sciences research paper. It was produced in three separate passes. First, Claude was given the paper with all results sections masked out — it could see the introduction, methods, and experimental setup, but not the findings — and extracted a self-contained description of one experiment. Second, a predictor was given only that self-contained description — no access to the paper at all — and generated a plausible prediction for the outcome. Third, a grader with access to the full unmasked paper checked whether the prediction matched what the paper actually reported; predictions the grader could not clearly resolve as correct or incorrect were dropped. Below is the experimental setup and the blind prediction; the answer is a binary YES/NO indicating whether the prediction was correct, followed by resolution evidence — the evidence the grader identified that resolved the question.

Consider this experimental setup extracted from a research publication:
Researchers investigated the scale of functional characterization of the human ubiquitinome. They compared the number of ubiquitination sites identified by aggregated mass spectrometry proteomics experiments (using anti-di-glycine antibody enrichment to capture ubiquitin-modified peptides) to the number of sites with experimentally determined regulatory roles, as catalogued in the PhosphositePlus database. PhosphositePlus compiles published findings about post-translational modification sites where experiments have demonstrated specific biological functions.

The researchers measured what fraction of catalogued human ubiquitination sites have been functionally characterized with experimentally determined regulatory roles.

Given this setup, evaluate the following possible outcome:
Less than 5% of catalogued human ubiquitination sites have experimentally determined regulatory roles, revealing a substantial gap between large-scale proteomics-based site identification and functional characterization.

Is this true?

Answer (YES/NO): YES